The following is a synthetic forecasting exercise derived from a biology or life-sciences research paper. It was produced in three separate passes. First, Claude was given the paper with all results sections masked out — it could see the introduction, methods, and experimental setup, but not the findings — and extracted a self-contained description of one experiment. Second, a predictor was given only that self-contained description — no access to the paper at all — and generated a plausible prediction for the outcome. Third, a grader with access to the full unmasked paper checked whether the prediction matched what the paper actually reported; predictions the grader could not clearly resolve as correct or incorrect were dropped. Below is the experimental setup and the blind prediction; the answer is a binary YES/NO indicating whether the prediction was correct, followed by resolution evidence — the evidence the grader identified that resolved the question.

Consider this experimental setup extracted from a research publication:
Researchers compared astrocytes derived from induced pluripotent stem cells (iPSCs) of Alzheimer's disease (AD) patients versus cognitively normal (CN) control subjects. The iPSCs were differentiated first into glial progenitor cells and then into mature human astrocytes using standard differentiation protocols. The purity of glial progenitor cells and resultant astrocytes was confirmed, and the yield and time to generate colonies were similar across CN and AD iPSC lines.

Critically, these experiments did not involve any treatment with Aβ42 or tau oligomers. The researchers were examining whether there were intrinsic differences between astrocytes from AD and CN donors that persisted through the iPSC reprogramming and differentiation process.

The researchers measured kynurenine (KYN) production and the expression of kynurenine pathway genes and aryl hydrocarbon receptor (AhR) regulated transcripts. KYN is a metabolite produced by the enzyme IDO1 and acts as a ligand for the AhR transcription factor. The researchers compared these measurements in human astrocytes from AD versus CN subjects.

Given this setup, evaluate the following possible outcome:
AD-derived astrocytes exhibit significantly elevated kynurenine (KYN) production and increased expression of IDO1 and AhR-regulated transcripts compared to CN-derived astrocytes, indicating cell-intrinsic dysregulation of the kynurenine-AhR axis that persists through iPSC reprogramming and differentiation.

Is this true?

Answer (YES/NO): YES